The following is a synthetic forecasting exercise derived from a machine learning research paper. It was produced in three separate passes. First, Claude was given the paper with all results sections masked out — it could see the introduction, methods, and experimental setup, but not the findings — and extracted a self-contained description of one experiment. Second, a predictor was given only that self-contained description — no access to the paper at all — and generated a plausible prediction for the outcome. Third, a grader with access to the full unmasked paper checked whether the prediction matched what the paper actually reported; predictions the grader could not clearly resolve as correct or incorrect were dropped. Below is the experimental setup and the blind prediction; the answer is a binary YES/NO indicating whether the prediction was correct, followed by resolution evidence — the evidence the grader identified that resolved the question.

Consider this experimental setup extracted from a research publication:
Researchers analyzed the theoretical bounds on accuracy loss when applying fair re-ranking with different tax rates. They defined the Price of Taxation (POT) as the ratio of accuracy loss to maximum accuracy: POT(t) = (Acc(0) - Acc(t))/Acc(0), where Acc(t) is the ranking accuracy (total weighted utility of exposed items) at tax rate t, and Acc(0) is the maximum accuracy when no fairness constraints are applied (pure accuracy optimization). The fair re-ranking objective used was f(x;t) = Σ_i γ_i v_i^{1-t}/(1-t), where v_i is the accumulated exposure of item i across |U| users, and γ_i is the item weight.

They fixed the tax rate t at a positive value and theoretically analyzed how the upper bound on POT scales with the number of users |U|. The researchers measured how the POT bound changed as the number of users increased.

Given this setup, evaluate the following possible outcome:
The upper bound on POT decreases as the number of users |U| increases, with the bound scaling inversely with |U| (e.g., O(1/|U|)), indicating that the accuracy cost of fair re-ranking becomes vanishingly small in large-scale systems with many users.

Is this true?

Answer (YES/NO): NO